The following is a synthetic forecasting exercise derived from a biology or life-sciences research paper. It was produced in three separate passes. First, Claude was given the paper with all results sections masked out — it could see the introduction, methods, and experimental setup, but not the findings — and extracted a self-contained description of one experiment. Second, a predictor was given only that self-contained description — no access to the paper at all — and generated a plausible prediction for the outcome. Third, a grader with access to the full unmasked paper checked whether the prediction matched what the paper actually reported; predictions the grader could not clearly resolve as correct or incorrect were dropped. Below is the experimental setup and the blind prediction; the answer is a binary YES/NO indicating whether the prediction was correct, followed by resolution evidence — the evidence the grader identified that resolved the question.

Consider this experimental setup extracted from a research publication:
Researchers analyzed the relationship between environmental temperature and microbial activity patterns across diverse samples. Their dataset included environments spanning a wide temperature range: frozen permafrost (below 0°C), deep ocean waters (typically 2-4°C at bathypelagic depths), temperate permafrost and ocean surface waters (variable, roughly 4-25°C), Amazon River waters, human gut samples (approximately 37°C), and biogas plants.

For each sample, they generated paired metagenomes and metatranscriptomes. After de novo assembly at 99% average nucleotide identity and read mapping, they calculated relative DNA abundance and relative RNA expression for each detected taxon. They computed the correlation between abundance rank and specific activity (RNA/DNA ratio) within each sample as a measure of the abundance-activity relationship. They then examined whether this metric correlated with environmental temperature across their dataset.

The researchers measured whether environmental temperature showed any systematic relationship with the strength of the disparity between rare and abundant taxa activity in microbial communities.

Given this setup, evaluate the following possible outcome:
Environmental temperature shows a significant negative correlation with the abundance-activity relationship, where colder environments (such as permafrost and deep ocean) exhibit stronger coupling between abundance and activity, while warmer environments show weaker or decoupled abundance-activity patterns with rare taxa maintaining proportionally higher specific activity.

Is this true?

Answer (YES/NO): NO